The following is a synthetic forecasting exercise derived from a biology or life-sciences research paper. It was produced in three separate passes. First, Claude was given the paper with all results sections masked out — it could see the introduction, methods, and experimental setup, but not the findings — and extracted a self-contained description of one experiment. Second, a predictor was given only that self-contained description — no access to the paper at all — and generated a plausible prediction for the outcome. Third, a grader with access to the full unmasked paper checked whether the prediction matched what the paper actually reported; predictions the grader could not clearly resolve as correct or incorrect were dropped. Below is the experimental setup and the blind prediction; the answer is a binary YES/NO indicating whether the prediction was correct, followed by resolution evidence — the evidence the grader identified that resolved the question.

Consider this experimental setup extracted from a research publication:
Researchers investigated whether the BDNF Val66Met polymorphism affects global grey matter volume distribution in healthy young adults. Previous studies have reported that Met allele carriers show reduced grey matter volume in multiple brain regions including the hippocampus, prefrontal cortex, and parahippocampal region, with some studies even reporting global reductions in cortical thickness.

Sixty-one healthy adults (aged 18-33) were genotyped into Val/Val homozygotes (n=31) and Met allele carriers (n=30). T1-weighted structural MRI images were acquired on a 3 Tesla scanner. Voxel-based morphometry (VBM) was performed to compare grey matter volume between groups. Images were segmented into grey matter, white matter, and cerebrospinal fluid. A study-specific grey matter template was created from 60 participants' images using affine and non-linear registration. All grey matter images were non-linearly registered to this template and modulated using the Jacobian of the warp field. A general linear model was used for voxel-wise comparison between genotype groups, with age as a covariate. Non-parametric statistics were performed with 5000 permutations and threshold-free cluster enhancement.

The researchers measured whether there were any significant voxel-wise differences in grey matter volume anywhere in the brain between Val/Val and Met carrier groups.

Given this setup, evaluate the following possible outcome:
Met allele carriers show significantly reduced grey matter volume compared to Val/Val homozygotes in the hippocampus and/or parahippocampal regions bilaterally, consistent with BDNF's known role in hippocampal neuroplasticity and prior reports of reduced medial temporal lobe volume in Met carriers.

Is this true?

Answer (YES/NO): NO